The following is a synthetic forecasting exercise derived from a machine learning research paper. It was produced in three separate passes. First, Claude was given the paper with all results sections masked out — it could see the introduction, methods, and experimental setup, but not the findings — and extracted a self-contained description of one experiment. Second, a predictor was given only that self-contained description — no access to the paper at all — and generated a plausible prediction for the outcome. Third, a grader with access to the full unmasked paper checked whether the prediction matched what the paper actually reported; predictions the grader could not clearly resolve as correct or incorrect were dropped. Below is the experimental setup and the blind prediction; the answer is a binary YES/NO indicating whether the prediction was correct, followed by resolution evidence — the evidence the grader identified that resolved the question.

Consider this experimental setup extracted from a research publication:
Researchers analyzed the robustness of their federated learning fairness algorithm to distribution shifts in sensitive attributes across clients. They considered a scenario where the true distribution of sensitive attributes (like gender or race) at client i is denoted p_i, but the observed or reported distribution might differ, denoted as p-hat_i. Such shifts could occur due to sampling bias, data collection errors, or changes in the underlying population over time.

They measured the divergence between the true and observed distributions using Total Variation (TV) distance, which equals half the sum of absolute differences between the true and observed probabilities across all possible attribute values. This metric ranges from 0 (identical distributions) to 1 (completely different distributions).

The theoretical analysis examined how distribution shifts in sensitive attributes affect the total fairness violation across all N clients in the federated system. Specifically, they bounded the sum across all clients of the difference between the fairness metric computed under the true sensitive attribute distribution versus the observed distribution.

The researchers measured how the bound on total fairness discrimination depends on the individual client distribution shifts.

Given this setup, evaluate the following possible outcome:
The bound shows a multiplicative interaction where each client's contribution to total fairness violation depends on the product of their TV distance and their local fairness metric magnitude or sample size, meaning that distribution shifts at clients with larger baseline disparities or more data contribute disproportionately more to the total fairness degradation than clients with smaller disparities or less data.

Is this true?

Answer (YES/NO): NO